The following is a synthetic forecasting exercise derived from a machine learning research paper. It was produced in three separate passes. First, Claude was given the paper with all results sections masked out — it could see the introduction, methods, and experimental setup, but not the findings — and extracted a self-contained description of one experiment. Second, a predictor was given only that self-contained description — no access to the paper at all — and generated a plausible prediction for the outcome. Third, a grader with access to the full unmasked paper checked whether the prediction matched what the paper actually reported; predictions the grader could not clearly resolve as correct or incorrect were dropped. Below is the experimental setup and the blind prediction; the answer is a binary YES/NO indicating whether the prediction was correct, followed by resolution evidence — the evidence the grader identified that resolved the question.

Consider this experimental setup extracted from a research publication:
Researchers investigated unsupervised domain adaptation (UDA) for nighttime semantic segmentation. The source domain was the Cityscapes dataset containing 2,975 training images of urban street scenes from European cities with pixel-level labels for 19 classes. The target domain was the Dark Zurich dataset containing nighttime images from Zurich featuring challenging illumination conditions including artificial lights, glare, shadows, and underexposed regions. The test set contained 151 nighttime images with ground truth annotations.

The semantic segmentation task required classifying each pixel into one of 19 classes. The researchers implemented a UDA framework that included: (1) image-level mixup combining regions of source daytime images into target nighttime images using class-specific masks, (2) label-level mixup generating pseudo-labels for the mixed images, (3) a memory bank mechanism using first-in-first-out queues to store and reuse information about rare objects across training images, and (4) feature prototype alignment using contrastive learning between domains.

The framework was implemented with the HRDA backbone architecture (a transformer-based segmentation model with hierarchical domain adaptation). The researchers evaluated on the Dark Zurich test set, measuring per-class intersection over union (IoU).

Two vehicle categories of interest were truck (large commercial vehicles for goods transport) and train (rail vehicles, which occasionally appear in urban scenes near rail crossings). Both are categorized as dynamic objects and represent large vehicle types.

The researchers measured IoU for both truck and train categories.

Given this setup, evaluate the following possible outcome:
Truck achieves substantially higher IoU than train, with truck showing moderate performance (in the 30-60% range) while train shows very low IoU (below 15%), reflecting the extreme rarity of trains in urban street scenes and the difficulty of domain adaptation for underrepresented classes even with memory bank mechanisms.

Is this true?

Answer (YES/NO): NO